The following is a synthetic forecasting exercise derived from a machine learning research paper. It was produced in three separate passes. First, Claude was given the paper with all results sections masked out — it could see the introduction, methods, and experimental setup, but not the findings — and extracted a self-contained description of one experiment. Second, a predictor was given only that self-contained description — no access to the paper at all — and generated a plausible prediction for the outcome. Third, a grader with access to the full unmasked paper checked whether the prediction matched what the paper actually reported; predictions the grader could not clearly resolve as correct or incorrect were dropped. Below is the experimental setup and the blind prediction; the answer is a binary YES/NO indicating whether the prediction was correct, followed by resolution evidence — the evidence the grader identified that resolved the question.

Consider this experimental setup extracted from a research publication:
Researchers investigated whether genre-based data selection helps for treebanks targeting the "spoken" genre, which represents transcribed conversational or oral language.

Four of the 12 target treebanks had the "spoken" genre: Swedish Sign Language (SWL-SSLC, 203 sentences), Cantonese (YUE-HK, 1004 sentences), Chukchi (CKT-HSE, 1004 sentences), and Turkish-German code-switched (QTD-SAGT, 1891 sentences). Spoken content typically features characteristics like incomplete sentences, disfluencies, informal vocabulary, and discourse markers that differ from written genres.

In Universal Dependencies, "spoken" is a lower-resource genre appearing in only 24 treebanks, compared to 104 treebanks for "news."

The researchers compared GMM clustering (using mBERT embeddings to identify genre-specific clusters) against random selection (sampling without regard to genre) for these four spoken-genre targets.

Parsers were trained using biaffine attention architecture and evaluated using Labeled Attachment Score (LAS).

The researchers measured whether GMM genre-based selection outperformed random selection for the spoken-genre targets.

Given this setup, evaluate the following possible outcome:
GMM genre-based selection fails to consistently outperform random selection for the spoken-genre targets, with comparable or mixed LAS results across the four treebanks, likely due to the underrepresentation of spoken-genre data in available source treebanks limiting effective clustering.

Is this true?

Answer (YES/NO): NO